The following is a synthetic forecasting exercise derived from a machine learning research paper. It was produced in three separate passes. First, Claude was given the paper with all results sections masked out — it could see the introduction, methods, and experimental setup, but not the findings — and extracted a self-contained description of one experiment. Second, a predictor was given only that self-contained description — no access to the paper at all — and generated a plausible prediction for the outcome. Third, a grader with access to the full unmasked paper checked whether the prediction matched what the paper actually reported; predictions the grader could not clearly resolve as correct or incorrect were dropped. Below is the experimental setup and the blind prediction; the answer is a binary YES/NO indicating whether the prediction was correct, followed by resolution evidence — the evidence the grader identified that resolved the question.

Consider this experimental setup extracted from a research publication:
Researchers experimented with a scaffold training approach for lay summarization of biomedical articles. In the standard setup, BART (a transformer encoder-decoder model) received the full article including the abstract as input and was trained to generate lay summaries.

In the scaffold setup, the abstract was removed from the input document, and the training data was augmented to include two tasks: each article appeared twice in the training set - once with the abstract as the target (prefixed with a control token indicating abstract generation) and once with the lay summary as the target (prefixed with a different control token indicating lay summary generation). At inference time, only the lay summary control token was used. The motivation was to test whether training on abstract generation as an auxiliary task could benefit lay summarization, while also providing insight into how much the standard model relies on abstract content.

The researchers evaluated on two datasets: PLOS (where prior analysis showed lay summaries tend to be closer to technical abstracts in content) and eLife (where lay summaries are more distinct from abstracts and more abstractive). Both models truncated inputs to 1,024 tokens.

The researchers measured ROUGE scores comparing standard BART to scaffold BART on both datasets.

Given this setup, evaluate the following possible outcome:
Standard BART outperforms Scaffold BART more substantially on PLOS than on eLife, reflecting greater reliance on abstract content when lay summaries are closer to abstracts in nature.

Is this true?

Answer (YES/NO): YES